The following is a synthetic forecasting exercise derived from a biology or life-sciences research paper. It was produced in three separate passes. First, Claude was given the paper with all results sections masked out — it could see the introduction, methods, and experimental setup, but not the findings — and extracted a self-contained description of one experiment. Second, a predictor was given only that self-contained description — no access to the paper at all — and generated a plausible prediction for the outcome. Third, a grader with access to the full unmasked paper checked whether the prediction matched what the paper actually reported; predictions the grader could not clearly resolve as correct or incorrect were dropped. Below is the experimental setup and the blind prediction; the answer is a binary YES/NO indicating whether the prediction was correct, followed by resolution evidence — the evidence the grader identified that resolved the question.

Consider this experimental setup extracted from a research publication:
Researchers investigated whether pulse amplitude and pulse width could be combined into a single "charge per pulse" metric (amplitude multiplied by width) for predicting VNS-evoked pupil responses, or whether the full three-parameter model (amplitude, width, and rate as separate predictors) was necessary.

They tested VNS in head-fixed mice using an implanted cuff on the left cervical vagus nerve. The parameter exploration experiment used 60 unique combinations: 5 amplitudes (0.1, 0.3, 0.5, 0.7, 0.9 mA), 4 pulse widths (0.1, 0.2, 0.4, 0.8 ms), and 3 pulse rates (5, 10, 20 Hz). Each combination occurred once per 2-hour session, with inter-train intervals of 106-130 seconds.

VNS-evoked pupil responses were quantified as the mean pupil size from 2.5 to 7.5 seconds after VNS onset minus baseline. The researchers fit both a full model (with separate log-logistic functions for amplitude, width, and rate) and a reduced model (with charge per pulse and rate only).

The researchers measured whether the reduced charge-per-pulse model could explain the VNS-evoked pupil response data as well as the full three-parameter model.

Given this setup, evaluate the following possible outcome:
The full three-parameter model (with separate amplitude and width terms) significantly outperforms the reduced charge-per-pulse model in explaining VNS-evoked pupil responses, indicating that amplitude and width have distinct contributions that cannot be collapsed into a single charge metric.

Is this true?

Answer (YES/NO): NO